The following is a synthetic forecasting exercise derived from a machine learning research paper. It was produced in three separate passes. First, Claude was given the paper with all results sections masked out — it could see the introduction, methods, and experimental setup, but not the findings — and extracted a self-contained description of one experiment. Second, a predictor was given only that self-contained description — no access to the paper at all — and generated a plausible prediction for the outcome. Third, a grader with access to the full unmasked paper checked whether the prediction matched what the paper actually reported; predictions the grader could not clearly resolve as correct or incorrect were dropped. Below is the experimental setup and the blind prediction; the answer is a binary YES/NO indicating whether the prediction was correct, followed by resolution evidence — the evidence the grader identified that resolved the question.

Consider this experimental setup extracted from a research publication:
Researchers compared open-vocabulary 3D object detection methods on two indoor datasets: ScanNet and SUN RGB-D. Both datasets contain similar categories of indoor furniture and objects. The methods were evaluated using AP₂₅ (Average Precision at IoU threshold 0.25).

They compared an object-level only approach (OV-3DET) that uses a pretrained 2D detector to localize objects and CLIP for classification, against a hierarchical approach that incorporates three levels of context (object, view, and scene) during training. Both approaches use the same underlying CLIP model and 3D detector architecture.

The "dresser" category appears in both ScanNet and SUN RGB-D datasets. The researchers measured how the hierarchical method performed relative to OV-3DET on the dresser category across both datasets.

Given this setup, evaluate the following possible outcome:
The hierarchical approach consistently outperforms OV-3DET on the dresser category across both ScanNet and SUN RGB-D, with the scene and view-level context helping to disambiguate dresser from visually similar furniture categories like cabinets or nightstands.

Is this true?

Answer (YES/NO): NO